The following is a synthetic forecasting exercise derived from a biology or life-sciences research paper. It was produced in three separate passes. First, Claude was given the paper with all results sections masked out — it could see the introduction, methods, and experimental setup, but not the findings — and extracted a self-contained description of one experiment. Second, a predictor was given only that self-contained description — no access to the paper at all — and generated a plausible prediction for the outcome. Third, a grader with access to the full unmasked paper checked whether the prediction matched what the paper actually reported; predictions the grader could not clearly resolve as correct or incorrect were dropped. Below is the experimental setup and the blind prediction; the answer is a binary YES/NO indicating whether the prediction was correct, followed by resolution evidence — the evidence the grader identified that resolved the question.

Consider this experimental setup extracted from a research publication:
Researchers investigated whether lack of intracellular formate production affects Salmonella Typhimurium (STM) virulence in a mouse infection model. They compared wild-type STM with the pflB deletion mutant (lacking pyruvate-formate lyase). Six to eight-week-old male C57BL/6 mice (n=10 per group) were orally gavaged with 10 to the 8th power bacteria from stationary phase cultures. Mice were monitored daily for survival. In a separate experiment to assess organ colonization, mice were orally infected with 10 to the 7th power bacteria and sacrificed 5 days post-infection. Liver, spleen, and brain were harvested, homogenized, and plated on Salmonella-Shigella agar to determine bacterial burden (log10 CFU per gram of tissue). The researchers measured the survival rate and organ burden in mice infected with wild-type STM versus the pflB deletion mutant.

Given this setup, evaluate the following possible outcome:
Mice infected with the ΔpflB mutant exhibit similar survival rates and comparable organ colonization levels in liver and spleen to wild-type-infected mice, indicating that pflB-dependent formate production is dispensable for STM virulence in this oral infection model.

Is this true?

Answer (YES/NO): NO